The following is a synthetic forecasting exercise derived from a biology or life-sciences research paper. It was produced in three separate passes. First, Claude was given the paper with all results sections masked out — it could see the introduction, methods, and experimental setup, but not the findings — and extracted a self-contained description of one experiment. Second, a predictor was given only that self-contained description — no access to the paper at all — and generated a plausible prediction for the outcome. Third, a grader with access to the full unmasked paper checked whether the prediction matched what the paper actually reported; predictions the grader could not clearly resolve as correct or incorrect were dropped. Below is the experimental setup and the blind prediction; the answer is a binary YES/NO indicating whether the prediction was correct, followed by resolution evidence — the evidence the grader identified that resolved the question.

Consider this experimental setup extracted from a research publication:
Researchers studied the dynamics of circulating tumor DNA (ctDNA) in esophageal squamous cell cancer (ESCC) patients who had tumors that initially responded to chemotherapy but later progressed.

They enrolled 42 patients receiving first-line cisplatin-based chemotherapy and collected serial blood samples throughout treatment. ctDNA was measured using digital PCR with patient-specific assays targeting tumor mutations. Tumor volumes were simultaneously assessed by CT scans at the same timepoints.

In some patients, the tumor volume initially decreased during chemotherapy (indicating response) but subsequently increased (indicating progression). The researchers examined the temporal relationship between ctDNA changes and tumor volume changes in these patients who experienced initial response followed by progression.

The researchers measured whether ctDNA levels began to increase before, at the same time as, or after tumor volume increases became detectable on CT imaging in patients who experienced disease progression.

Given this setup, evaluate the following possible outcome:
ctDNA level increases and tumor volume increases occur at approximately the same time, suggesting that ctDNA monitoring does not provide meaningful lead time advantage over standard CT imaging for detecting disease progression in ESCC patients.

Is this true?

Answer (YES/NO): NO